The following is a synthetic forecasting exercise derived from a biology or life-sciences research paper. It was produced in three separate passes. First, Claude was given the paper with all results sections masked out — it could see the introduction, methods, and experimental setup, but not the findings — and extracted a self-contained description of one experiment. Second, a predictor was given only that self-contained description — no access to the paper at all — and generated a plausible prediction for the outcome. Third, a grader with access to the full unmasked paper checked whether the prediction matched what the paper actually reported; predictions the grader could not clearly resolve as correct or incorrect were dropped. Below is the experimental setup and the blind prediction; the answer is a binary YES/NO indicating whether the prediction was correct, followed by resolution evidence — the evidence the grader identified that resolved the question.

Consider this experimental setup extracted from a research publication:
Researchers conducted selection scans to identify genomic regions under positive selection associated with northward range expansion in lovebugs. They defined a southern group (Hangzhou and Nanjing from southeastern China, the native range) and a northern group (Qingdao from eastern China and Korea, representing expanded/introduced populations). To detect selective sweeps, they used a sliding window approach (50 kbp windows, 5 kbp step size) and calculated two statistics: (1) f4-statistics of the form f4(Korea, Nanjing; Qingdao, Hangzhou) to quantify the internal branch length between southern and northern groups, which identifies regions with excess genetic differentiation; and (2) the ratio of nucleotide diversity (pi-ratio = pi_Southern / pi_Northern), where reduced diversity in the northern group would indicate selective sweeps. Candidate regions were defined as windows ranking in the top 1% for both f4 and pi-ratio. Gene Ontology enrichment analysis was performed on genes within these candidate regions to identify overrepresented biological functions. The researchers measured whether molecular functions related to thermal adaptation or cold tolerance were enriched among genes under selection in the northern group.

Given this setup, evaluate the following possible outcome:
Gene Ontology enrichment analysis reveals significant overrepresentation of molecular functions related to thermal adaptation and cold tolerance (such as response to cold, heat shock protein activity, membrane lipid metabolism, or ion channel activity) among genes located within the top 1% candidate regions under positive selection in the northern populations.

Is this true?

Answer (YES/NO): NO